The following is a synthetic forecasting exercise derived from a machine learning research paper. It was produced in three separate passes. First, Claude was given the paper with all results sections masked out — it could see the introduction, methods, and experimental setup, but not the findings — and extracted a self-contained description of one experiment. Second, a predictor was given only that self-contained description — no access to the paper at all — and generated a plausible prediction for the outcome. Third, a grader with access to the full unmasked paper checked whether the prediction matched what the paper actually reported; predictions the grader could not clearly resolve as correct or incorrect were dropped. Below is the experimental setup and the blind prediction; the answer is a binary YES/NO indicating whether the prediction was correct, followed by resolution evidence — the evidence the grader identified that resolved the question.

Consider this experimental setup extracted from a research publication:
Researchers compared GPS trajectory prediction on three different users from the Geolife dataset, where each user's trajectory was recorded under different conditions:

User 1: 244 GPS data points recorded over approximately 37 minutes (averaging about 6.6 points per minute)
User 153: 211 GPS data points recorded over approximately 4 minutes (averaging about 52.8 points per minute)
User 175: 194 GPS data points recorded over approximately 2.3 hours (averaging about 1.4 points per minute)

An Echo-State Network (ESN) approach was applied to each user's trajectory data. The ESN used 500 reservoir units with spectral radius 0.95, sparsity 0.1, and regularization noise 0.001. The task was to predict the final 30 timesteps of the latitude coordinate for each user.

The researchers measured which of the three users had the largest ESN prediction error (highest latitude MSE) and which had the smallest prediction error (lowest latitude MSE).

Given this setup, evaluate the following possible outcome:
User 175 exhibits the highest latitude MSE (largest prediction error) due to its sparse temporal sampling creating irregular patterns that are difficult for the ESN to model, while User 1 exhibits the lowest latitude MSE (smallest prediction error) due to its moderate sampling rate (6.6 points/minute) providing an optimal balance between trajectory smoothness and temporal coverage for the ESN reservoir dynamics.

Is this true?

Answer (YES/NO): NO